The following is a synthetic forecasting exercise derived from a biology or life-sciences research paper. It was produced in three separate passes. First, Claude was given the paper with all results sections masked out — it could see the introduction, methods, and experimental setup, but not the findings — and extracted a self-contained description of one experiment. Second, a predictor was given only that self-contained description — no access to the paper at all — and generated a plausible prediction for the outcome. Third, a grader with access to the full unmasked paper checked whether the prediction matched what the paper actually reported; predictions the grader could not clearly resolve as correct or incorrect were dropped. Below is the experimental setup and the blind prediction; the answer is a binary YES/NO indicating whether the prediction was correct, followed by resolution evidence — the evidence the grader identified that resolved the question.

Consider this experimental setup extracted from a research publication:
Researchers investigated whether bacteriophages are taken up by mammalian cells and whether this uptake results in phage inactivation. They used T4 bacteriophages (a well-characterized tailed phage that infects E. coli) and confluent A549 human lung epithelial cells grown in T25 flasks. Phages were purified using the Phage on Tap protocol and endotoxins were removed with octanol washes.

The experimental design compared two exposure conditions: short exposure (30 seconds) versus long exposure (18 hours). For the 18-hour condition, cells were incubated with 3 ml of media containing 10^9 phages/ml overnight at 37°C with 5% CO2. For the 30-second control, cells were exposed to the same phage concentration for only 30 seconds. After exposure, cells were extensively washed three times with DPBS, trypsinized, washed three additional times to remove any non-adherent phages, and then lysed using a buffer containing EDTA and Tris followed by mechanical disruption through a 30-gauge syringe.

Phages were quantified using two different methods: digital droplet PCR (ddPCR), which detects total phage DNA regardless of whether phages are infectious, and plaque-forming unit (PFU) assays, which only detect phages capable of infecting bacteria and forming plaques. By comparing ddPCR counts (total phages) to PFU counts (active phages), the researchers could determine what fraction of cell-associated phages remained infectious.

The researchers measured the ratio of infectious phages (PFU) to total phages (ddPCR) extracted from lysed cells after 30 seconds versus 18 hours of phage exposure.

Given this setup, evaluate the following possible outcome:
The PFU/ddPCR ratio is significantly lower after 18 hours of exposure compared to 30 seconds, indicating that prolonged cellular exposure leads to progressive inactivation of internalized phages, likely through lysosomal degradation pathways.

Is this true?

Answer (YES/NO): NO